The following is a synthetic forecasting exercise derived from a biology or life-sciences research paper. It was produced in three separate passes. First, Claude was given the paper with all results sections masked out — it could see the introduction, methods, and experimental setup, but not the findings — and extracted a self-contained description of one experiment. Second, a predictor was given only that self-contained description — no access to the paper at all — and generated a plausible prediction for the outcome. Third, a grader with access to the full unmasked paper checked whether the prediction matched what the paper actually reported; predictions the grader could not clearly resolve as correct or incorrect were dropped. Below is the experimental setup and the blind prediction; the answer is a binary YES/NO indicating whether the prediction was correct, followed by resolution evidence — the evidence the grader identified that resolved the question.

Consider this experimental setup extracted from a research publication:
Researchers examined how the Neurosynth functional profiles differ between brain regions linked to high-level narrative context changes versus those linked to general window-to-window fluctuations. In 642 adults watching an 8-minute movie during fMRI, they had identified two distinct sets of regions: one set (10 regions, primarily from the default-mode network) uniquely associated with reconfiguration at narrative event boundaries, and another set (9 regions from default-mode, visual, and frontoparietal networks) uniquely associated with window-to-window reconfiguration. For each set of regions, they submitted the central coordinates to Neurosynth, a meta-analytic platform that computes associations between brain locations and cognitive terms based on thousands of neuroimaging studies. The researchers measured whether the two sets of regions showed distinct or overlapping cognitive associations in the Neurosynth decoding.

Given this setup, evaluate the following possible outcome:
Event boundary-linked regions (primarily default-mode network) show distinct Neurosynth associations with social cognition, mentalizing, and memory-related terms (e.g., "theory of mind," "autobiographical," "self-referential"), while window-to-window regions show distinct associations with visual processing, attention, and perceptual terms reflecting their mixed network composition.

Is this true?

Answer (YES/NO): NO